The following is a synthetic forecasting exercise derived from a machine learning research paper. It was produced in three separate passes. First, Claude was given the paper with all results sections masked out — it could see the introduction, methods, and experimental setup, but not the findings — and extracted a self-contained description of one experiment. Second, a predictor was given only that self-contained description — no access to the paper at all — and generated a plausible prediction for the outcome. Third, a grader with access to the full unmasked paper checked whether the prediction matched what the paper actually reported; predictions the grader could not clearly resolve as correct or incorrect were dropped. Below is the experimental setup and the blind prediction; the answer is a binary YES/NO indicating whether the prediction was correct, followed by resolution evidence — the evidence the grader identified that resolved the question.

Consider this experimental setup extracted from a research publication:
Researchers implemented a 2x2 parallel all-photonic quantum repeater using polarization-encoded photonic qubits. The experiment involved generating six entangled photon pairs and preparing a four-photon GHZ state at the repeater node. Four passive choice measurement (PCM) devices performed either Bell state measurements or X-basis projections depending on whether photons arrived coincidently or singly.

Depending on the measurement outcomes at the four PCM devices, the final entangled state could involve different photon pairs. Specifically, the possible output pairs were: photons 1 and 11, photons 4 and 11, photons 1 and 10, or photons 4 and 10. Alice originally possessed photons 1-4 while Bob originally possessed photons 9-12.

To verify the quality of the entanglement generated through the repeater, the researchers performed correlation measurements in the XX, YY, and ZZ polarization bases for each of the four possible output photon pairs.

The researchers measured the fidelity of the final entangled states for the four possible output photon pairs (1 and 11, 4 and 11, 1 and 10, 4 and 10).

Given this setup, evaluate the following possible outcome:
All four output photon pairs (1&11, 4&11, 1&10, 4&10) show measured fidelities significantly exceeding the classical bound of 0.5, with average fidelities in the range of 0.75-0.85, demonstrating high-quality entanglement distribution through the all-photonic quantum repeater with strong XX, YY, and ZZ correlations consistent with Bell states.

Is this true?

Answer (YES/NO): NO